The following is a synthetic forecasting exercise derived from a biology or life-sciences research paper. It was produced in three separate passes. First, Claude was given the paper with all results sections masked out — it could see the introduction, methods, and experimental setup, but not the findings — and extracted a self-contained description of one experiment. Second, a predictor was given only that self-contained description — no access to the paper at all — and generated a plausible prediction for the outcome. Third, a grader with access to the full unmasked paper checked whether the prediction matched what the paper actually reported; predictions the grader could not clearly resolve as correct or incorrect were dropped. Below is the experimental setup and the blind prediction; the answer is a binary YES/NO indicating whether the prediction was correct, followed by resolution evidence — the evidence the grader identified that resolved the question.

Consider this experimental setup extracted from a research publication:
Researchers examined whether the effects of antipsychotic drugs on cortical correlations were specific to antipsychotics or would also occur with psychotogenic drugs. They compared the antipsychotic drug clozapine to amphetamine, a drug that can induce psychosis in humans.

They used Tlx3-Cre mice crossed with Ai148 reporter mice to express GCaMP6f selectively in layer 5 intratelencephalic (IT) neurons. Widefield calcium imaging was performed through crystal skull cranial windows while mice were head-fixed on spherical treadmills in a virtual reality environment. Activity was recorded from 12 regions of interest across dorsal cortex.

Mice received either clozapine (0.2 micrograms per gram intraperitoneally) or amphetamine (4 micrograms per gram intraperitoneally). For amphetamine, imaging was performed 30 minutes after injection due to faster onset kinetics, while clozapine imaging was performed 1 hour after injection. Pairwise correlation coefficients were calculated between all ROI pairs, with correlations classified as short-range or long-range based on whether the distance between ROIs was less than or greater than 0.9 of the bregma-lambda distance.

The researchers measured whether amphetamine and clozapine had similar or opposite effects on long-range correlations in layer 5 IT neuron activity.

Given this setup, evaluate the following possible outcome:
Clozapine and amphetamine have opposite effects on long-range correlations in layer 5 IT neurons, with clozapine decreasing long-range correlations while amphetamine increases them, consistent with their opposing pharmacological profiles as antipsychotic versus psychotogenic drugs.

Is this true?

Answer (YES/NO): NO